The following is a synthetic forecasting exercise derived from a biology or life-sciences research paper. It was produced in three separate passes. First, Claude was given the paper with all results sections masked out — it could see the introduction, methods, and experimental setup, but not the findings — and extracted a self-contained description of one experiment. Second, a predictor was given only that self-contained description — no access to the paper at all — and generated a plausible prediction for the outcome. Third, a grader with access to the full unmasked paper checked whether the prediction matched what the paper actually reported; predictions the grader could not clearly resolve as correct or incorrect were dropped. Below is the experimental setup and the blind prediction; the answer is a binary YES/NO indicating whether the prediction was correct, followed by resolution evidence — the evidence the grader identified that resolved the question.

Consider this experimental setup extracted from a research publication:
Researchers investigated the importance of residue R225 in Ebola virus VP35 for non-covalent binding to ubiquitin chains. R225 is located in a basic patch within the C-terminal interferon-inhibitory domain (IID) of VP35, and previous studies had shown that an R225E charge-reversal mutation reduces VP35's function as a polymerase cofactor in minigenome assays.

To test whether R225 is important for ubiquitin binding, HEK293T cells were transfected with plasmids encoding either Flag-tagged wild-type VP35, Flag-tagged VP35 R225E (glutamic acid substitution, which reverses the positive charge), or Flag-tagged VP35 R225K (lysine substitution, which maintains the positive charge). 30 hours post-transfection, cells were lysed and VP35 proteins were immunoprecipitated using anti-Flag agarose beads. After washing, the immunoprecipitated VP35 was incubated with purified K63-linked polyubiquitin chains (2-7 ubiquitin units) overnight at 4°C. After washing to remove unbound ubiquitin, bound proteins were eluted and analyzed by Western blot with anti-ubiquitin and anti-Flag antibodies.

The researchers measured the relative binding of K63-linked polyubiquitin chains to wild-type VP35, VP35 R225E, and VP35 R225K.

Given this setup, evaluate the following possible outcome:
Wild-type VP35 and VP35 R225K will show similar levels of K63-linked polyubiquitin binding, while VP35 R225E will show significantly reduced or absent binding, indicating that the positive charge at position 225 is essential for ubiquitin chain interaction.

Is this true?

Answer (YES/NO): NO